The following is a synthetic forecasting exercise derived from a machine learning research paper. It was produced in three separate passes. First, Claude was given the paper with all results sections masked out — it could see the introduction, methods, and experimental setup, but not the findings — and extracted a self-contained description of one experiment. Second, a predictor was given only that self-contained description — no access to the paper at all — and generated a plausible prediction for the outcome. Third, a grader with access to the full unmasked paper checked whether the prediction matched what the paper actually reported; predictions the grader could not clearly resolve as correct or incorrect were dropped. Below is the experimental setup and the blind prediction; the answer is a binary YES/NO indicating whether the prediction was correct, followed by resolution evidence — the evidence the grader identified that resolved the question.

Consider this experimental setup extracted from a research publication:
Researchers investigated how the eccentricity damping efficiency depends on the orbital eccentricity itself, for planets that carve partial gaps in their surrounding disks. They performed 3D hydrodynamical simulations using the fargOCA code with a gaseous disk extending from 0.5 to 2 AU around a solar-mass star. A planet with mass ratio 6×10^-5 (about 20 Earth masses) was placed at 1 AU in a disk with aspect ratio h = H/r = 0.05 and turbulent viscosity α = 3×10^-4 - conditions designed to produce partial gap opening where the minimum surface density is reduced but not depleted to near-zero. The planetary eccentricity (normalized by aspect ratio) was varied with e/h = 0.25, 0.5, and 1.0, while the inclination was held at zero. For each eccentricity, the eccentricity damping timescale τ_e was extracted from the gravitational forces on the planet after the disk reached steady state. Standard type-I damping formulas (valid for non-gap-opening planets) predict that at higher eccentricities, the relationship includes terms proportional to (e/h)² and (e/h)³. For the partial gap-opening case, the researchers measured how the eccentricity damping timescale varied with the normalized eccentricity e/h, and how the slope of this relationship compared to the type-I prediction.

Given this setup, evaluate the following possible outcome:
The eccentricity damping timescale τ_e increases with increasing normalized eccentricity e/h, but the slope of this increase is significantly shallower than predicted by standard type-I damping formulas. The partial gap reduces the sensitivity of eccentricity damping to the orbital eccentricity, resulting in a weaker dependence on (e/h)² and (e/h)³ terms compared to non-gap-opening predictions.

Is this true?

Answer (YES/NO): NO